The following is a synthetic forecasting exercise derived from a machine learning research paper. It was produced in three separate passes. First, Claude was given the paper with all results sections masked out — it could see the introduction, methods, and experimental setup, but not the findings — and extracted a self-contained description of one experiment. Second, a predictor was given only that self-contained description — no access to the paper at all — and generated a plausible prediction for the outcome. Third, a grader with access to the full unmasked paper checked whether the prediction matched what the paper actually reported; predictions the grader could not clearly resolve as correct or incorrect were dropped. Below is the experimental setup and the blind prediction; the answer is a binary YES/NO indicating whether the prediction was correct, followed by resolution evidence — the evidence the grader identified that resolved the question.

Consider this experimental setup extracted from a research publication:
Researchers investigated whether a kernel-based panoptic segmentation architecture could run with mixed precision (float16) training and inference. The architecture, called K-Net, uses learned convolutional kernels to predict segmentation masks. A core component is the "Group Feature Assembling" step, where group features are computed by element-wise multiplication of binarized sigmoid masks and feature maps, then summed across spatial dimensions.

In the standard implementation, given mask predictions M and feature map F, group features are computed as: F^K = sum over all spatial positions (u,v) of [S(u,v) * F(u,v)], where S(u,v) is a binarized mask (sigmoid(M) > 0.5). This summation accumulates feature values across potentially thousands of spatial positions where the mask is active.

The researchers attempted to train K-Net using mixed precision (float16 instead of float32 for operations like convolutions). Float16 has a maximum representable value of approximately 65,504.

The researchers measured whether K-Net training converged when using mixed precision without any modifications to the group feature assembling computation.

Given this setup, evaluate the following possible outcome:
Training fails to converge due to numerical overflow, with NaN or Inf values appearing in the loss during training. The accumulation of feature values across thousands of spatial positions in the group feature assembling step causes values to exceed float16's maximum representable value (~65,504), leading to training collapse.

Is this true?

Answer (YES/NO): YES